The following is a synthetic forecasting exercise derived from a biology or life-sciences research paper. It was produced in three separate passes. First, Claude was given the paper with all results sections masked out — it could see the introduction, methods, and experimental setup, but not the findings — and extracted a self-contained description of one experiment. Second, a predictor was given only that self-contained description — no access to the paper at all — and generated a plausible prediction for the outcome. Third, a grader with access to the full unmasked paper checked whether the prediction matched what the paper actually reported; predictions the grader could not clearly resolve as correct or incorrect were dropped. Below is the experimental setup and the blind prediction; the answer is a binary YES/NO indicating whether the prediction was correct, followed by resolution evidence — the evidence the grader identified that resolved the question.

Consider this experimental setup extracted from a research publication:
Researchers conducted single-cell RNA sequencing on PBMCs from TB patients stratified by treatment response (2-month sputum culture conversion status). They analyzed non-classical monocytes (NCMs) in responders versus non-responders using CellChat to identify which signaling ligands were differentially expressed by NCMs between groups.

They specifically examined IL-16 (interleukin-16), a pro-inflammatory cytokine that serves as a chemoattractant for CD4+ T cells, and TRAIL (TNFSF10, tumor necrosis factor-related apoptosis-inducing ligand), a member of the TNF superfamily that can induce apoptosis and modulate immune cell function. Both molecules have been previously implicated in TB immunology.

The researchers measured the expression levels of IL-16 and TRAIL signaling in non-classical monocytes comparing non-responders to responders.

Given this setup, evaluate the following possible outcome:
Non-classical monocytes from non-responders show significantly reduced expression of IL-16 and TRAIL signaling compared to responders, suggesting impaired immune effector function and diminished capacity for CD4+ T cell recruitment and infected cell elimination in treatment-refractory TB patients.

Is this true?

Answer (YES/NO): NO